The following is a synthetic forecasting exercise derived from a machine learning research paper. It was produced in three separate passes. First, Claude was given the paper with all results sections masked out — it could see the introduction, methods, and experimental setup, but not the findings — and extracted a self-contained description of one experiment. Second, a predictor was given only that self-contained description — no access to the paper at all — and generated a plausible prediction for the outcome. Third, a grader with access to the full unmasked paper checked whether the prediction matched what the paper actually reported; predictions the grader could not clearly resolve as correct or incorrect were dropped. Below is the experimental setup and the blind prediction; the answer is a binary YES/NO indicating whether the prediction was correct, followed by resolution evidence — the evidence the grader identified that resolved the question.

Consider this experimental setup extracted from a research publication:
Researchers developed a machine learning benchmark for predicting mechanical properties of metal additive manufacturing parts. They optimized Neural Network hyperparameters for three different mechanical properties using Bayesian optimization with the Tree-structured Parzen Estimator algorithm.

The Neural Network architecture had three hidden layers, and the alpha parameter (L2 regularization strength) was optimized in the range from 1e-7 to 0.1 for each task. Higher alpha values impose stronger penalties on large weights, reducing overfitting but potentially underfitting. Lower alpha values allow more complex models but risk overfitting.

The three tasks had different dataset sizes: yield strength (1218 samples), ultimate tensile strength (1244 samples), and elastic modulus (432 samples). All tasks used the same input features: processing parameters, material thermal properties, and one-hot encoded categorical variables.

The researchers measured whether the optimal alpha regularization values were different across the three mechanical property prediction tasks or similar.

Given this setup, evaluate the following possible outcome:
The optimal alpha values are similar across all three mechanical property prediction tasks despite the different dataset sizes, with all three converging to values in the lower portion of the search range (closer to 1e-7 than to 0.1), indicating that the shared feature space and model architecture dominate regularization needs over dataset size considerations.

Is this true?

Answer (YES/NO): NO